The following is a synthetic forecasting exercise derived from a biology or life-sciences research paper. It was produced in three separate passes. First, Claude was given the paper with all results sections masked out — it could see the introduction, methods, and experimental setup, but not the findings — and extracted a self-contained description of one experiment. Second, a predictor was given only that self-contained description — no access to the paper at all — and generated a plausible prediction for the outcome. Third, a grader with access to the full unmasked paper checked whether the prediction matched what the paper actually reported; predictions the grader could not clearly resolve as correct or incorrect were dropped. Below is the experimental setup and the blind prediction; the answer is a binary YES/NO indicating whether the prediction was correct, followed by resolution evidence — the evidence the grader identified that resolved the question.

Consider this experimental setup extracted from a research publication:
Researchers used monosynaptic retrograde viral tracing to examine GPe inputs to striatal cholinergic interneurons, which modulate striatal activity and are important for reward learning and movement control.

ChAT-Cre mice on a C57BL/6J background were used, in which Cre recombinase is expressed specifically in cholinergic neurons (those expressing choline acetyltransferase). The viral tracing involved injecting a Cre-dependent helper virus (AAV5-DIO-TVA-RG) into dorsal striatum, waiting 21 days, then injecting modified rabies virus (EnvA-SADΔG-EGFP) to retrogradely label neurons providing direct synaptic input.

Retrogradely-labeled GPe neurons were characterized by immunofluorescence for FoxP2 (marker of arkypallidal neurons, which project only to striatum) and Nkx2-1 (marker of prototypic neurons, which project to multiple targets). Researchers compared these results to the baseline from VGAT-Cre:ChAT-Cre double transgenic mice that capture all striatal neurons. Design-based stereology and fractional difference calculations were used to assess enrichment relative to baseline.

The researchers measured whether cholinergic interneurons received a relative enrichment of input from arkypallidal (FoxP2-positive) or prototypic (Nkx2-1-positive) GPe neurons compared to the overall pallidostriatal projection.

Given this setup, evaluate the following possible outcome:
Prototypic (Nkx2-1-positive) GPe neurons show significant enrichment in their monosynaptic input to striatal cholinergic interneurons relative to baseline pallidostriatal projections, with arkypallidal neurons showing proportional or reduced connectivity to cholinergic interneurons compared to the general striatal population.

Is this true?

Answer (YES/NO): NO